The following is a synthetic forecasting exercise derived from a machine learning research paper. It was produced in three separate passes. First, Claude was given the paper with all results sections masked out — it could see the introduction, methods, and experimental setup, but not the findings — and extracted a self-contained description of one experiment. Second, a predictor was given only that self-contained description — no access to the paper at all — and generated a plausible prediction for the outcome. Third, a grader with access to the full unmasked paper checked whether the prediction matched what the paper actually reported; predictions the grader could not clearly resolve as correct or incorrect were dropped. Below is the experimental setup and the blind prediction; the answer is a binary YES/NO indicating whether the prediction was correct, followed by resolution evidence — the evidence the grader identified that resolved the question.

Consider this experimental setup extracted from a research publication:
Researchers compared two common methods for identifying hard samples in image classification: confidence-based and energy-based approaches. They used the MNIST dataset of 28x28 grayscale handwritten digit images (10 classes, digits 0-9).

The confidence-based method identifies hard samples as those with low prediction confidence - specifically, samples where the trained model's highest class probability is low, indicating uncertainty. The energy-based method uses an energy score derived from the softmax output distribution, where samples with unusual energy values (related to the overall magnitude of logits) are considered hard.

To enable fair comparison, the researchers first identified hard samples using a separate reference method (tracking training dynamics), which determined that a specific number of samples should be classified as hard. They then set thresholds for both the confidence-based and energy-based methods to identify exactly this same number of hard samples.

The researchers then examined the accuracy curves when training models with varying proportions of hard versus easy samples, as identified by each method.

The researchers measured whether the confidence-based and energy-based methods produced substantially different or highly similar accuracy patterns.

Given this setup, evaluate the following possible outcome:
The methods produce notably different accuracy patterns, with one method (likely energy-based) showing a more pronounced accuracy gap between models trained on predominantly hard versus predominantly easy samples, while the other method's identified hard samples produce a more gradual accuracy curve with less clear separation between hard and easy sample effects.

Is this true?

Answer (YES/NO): NO